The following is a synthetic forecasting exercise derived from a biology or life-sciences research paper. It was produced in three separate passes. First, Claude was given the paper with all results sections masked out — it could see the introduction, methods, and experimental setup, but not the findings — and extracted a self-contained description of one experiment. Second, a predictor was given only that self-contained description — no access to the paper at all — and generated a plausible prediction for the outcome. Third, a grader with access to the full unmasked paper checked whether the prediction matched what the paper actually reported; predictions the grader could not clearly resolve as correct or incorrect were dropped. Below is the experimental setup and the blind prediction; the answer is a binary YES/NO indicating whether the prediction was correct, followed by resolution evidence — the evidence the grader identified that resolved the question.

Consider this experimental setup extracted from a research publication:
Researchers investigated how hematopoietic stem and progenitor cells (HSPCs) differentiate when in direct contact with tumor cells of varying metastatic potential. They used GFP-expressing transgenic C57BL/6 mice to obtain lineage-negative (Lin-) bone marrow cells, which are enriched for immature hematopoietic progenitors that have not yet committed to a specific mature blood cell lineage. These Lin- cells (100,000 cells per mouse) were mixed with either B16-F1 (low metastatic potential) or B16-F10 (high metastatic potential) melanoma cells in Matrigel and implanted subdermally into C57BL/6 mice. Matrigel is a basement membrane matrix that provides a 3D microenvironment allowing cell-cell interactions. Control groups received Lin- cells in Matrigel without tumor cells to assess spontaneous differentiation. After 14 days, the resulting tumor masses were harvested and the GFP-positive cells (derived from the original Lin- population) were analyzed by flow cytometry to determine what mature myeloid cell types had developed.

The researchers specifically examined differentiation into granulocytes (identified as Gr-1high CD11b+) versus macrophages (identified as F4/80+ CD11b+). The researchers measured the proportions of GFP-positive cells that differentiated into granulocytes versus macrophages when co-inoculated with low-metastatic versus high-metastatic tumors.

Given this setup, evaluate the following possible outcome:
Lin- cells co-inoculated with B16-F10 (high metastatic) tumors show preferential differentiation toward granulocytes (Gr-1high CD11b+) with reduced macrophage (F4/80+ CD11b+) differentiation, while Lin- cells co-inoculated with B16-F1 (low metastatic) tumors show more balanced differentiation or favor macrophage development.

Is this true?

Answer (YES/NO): NO